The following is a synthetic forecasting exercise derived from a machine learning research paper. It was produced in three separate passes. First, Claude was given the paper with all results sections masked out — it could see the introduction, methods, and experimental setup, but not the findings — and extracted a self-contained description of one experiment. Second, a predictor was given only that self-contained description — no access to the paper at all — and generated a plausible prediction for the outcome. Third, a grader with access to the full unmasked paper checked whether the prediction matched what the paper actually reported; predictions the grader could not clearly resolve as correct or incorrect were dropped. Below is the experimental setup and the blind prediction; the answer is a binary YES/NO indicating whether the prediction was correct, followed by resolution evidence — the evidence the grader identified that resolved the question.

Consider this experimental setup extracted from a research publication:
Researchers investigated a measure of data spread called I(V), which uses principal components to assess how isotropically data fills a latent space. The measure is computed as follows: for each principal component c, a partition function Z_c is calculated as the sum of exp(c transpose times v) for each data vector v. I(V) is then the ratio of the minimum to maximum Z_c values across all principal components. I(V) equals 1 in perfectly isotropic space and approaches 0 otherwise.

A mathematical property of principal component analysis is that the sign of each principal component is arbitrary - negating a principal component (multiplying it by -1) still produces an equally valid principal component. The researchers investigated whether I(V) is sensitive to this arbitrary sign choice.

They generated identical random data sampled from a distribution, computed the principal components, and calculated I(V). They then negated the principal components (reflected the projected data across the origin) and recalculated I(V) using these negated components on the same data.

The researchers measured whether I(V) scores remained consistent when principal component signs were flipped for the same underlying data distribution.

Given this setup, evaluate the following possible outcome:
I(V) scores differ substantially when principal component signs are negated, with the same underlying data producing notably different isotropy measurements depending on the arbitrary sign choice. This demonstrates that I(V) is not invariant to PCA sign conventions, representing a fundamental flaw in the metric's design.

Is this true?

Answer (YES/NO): YES